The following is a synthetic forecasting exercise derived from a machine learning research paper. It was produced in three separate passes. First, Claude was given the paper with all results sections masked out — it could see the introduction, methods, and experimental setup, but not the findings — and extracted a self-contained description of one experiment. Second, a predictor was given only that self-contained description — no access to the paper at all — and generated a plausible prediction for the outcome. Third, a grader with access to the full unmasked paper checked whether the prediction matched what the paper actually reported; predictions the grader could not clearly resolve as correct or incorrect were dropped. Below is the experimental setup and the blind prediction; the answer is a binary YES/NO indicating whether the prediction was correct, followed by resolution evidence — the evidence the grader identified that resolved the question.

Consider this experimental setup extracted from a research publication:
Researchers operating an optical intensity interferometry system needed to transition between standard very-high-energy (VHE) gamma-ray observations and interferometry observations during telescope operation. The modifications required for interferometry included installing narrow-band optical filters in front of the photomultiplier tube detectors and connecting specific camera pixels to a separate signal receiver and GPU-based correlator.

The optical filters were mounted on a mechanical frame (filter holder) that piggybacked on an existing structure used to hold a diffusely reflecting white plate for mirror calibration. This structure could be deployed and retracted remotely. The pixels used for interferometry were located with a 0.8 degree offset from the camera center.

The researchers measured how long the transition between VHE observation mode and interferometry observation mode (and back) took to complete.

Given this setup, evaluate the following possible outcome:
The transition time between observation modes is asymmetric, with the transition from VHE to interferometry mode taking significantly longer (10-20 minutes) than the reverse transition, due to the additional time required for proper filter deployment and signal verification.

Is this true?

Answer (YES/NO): NO